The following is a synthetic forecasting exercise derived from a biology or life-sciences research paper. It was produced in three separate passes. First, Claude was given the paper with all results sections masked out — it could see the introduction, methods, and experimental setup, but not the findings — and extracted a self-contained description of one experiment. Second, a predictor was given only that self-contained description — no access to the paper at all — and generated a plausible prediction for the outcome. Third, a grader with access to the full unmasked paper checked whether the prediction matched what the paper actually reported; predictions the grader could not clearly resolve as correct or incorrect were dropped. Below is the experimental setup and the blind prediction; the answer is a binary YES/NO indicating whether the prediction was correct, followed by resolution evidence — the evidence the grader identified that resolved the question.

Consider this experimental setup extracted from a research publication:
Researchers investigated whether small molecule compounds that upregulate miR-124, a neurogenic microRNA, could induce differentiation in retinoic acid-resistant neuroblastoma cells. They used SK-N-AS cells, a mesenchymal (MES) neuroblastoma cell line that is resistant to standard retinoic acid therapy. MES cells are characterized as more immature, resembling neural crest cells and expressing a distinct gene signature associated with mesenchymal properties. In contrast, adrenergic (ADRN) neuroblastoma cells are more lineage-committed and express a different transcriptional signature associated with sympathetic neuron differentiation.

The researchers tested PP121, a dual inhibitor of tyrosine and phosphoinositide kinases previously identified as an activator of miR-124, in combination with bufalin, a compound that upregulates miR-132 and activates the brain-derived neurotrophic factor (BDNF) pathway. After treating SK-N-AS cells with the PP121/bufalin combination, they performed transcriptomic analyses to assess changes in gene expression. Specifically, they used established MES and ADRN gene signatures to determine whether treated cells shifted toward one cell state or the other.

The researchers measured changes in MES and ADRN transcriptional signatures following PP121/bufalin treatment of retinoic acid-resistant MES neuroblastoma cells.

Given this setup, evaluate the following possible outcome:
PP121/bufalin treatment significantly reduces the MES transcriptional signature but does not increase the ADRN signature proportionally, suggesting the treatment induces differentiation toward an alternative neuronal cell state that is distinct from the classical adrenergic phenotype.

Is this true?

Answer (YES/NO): NO